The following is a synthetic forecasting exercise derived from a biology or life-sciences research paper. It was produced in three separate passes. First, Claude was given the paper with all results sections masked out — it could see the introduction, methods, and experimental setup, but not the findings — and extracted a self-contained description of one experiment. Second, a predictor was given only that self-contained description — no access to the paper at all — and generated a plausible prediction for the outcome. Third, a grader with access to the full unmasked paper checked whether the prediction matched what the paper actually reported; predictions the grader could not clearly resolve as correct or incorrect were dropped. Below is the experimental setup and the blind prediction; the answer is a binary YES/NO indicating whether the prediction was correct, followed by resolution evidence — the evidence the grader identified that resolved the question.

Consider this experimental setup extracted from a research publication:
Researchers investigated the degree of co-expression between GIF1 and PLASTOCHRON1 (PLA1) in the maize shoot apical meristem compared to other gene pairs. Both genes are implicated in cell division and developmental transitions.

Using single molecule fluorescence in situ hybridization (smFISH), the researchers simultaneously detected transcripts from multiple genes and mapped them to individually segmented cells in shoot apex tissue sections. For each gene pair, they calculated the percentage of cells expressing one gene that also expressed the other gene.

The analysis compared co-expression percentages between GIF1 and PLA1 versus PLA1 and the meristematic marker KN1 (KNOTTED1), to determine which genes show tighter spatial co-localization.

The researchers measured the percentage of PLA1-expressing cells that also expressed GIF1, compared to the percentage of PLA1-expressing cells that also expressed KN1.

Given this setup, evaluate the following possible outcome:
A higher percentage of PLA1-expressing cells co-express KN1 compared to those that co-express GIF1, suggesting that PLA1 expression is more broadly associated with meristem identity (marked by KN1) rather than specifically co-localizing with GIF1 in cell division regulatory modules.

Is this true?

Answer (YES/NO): NO